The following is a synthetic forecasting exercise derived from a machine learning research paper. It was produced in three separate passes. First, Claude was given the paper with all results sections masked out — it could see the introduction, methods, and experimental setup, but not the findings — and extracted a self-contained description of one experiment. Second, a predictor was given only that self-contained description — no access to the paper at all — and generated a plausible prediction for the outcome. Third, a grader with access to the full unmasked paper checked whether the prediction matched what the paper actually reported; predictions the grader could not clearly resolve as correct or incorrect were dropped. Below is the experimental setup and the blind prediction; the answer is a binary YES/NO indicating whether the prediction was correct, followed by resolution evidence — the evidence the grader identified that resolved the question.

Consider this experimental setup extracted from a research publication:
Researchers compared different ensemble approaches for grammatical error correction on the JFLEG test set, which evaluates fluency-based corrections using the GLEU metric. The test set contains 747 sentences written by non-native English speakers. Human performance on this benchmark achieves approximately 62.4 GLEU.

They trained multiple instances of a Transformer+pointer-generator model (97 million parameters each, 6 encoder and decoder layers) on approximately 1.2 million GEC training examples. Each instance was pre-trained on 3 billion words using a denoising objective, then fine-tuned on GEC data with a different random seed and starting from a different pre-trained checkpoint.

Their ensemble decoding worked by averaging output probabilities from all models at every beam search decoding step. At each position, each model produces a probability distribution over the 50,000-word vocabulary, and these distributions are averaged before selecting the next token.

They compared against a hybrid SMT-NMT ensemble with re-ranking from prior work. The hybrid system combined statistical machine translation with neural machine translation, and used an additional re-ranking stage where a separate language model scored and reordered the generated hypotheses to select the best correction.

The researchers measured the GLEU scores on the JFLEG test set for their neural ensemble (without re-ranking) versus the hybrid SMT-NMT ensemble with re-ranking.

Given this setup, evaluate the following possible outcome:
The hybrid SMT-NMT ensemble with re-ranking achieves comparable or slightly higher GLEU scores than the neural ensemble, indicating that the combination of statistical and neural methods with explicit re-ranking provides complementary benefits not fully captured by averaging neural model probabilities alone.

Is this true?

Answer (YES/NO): YES